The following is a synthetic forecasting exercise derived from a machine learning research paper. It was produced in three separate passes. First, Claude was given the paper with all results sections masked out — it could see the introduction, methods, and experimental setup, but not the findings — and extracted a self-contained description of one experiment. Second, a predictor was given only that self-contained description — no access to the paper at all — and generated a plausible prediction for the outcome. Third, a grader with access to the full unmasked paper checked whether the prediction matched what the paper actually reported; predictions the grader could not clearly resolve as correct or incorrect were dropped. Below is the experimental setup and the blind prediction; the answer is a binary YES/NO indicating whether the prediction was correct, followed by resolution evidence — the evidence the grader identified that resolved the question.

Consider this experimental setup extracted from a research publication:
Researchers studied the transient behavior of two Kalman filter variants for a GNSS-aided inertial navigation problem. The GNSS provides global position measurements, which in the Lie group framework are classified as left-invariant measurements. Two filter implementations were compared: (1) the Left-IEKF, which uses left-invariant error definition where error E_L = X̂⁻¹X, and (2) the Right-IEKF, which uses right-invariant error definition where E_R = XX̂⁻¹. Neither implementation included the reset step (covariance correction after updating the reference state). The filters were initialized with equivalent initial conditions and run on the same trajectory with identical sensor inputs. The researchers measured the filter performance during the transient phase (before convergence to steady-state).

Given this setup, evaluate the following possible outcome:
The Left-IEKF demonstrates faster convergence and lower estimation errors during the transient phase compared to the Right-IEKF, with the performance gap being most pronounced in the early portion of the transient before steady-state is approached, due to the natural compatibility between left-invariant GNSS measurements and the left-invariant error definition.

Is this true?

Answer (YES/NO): YES